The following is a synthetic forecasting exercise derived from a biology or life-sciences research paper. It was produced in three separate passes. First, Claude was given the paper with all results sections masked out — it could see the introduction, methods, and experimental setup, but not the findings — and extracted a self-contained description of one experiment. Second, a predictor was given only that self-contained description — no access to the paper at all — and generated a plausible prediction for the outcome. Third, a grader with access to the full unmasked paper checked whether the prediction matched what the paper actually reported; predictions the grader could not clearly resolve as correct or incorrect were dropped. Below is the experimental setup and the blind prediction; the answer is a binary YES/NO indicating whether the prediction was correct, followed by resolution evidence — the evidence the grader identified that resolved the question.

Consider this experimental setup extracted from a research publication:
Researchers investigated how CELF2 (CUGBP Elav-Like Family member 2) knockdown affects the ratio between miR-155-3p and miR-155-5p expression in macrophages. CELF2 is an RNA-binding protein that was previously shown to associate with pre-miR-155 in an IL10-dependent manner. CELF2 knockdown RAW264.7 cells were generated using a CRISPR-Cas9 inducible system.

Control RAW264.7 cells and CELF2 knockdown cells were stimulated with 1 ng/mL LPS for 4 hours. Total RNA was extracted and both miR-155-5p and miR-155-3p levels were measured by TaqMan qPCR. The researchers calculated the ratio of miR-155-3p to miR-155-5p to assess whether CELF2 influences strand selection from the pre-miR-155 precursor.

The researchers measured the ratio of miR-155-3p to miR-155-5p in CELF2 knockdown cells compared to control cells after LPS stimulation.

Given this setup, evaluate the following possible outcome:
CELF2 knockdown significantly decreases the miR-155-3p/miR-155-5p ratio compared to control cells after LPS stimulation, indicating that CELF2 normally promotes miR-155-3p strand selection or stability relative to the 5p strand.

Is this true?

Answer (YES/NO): YES